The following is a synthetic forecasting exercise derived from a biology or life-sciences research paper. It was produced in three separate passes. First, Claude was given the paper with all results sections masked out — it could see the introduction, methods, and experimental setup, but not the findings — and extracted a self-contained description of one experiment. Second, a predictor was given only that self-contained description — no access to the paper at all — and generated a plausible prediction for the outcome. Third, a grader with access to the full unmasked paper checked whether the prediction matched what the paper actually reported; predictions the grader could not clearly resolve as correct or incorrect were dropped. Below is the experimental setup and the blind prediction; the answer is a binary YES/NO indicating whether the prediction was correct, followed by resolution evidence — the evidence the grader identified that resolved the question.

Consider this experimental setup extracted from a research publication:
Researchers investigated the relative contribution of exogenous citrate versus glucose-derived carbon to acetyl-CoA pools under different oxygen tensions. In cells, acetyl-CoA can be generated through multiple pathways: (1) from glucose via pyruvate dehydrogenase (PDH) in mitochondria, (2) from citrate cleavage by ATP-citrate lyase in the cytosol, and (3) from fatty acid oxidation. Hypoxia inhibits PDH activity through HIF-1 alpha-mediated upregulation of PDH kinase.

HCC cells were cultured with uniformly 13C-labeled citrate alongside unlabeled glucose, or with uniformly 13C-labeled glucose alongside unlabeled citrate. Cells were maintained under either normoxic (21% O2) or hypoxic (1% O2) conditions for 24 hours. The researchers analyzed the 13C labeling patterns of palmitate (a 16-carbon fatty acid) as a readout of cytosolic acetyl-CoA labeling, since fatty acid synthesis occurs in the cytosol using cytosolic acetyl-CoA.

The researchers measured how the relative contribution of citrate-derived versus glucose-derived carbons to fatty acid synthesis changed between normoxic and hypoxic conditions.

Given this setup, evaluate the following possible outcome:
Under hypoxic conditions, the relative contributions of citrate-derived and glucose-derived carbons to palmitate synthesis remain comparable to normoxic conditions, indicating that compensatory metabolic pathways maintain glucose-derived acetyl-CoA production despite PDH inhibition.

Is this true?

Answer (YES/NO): NO